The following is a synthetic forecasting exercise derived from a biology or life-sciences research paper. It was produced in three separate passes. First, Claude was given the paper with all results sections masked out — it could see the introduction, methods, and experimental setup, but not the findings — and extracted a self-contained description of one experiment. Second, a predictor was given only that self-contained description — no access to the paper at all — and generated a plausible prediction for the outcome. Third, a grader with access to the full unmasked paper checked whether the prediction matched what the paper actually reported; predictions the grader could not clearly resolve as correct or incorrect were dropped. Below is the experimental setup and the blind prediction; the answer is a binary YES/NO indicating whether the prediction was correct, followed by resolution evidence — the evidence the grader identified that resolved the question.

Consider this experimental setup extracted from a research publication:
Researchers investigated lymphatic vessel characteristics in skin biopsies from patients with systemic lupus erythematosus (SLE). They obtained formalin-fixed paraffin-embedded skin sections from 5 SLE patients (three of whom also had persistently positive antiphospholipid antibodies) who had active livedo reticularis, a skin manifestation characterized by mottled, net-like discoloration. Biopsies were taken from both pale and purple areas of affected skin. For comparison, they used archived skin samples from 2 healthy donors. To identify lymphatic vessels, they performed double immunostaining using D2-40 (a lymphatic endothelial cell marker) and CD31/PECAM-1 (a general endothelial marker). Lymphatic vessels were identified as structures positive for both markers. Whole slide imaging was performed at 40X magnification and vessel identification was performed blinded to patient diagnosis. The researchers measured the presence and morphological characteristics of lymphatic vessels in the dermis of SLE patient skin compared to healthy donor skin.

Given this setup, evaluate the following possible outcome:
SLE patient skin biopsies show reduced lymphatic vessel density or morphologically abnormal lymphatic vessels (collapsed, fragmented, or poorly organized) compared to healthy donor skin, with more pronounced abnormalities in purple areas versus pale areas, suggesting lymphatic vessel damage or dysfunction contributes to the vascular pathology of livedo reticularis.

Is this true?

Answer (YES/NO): NO